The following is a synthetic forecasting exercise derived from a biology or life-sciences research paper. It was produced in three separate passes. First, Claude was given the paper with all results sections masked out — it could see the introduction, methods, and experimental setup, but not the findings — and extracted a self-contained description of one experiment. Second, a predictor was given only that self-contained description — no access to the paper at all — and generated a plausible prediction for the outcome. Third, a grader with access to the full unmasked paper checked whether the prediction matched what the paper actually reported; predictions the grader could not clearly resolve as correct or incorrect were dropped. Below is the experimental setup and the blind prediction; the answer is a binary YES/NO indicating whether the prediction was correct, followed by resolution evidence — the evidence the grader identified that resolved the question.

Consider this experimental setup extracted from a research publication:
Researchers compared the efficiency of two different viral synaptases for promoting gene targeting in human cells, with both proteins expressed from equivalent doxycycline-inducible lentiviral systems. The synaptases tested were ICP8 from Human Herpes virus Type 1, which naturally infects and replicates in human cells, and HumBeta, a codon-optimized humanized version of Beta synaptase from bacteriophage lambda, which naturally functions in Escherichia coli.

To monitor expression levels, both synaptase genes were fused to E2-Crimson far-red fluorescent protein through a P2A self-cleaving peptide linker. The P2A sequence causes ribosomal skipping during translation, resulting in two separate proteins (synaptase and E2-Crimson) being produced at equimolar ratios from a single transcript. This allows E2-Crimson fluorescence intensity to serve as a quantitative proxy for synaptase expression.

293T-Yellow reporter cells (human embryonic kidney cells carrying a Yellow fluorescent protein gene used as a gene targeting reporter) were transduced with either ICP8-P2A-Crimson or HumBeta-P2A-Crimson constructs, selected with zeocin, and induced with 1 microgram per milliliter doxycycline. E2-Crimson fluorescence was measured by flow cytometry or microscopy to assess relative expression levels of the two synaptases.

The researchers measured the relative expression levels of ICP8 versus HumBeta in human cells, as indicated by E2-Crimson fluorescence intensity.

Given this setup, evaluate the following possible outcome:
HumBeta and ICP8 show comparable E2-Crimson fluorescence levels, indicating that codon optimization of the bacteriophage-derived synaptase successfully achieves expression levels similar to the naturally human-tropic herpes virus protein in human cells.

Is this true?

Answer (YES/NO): NO